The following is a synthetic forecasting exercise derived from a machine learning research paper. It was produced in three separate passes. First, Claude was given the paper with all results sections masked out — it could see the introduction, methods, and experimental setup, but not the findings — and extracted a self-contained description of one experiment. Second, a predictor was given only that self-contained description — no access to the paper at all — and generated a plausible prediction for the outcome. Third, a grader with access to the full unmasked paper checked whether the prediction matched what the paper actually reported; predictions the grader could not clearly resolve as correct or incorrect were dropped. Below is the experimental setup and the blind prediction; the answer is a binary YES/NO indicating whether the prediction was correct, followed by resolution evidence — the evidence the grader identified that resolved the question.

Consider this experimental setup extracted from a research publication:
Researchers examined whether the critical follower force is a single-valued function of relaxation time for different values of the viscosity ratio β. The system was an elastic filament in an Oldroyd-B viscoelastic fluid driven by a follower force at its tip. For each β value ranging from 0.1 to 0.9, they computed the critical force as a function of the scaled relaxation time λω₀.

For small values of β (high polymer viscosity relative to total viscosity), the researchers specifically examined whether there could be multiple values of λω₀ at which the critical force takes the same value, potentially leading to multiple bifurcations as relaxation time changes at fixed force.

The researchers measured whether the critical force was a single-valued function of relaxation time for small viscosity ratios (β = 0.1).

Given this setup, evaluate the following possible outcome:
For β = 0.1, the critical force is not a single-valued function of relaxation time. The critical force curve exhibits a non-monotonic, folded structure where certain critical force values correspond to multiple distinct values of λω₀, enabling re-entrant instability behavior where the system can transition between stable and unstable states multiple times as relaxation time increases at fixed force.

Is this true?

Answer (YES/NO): YES